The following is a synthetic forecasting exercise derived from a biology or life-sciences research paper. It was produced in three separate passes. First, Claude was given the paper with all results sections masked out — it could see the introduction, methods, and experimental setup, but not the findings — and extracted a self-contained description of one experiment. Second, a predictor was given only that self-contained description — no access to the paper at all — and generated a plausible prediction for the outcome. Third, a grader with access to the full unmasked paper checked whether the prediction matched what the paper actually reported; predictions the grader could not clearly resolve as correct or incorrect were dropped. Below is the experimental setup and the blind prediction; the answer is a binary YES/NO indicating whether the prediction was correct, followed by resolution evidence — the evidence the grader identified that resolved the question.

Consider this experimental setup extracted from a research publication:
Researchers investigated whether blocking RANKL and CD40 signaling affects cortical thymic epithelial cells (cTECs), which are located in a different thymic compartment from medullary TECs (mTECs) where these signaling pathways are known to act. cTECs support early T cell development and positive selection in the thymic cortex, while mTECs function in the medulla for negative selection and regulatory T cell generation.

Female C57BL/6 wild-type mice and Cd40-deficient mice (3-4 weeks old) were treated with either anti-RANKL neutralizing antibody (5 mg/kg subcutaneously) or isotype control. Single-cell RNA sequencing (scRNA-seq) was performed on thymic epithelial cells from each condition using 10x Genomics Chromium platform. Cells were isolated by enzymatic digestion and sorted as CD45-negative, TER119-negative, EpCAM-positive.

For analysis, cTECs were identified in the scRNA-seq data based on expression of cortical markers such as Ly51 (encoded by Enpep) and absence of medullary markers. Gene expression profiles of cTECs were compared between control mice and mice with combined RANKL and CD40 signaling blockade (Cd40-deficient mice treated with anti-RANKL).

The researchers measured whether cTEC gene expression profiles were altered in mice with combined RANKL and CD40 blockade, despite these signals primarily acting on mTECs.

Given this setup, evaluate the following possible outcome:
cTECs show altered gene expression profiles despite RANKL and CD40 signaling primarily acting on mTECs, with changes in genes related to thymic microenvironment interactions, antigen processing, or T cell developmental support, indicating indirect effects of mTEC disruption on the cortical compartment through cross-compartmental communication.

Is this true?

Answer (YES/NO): YES